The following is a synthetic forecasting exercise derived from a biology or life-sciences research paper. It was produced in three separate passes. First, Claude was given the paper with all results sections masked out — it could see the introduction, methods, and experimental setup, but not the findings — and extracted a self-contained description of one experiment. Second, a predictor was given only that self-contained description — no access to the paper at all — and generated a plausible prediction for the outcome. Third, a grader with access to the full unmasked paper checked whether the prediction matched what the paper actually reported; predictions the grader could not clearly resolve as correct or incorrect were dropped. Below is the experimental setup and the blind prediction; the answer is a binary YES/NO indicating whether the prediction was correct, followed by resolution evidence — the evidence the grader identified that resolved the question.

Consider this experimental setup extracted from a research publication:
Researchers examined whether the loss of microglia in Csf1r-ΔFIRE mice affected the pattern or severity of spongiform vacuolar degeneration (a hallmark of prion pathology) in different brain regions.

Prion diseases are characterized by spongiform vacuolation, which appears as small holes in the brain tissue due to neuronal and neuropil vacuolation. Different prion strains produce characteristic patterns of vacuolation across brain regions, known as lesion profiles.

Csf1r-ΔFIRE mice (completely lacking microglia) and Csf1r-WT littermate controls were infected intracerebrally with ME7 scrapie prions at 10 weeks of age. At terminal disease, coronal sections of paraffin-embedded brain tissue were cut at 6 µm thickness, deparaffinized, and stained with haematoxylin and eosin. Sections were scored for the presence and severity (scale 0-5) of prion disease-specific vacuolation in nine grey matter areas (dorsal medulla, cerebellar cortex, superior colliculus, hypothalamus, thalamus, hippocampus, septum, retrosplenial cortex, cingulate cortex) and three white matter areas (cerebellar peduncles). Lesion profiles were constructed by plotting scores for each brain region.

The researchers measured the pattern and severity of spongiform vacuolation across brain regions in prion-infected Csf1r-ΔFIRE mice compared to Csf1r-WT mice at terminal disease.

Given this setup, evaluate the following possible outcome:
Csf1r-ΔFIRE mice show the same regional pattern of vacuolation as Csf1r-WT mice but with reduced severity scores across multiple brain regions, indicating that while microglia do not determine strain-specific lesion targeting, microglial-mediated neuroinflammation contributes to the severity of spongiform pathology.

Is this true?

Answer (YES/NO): NO